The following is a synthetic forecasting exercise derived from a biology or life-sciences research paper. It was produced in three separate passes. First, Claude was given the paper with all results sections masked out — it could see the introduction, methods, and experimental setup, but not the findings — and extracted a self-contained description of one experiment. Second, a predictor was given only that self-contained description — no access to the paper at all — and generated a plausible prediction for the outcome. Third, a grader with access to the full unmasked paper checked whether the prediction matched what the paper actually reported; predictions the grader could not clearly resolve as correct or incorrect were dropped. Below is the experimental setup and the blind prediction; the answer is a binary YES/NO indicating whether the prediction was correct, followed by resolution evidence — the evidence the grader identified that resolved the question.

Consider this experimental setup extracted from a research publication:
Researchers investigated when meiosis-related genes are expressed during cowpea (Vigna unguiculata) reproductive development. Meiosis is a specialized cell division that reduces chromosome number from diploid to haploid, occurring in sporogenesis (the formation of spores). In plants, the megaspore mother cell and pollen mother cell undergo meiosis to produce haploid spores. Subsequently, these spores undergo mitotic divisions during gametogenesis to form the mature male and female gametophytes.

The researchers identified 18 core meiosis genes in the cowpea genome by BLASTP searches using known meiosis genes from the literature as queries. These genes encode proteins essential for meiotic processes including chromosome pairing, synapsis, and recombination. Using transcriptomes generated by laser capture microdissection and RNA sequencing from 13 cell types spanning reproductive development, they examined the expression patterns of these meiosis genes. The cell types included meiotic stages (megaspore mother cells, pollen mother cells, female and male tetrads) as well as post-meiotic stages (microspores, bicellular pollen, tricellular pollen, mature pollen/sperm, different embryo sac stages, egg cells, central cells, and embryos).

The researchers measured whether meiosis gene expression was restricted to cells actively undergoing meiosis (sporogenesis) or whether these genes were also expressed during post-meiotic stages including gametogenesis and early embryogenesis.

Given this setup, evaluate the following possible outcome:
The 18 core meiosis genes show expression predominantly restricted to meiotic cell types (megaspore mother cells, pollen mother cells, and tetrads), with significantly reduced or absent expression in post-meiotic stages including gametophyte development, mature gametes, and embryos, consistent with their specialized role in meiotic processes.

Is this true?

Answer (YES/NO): NO